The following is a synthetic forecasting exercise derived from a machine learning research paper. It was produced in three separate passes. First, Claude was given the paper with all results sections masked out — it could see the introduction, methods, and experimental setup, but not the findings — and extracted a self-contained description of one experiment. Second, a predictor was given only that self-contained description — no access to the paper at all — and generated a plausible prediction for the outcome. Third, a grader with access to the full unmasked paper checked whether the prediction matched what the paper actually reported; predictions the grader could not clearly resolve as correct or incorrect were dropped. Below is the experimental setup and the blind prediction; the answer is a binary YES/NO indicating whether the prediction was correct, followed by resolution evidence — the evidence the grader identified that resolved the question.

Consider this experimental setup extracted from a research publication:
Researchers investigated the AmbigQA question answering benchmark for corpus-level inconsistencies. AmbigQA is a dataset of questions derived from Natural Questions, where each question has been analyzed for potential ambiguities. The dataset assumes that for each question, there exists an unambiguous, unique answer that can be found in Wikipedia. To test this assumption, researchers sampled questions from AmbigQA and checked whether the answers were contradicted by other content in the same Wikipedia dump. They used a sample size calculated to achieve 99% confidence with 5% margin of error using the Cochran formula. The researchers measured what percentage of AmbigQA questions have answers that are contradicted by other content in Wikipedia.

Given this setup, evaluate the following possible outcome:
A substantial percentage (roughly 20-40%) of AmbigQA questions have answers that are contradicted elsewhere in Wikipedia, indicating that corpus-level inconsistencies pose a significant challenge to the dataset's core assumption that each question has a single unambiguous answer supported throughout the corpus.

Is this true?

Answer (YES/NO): NO